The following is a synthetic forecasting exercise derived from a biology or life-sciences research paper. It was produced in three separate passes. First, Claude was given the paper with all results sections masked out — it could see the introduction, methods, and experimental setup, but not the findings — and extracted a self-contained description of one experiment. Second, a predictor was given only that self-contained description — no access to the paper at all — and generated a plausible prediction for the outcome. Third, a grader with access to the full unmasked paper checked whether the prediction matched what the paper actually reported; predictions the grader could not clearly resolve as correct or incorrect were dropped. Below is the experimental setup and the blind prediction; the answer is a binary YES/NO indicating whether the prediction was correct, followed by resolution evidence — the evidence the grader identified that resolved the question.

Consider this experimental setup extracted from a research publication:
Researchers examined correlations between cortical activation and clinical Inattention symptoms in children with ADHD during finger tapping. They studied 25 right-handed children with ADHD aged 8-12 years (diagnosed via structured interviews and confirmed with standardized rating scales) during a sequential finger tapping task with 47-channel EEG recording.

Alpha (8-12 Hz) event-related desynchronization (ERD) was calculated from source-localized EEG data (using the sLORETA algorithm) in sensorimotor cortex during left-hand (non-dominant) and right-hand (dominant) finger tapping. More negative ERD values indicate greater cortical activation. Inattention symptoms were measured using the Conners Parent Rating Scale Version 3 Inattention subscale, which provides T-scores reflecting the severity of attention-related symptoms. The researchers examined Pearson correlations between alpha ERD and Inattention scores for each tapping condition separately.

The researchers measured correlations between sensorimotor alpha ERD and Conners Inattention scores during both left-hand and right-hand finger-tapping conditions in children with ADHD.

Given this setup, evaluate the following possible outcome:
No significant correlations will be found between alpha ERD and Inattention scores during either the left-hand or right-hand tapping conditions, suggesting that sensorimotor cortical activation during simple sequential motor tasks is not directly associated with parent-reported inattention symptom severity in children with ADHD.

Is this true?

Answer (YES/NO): YES